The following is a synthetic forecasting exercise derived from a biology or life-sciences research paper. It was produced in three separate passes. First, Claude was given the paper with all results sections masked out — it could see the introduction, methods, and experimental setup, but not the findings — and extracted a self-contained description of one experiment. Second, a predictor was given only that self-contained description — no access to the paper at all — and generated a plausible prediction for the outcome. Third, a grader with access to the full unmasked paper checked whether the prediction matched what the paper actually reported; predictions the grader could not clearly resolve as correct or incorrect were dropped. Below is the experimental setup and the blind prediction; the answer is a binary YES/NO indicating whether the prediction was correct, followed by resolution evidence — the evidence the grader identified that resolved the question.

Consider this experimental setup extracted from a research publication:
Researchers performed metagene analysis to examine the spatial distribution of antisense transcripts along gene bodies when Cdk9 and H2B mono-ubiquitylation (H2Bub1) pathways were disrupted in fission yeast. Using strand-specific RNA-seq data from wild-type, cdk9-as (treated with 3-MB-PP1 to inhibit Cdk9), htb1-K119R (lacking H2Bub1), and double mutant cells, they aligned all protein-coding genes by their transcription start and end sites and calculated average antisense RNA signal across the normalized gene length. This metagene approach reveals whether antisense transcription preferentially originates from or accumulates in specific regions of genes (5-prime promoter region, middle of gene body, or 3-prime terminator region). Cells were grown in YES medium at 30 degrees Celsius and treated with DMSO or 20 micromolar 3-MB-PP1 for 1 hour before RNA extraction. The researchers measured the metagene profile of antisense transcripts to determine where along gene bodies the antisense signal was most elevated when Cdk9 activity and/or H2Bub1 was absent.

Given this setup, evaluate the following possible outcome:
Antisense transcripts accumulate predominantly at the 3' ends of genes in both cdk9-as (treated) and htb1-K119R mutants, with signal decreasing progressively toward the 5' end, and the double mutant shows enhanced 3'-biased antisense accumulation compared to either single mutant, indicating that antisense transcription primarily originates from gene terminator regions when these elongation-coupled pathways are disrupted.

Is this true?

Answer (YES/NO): NO